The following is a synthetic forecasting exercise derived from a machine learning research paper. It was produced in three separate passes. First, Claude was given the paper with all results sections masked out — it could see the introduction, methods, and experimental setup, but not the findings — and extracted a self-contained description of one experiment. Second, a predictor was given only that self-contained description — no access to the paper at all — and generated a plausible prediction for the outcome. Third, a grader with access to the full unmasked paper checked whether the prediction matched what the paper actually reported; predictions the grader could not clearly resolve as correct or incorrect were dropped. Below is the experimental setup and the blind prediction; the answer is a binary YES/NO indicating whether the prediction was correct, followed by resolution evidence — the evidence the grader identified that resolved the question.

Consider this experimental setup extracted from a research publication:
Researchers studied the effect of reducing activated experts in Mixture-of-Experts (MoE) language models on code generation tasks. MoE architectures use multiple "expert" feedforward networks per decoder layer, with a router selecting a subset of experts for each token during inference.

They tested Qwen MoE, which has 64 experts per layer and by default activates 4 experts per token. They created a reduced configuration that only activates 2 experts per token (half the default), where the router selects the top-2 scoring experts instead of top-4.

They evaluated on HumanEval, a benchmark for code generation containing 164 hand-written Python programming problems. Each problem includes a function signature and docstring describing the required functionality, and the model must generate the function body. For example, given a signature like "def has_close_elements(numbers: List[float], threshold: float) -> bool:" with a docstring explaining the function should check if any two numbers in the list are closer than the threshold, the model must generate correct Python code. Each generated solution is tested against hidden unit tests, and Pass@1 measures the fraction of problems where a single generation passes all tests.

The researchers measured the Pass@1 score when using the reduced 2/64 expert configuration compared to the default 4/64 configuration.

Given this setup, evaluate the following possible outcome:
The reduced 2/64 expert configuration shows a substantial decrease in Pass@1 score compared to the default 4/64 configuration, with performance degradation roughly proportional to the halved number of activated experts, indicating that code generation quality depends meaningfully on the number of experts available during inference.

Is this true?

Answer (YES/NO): YES